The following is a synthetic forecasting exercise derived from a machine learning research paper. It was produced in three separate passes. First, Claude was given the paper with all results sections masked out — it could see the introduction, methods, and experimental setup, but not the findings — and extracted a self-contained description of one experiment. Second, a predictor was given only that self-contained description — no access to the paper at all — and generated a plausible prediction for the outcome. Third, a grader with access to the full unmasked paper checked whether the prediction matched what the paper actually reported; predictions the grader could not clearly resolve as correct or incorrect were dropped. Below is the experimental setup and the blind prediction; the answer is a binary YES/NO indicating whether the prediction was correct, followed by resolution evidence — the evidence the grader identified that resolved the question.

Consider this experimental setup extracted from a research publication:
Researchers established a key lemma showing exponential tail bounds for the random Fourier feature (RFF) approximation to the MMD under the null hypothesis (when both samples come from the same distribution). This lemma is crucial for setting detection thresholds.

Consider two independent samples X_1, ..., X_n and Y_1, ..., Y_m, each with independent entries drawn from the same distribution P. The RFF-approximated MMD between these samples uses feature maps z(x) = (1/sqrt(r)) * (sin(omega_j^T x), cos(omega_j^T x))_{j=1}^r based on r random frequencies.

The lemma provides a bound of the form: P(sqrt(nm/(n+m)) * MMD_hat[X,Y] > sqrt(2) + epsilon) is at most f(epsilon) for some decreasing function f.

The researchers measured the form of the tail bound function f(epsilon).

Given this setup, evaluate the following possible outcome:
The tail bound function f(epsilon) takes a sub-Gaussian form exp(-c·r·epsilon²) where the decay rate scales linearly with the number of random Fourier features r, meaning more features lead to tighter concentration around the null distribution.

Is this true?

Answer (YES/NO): NO